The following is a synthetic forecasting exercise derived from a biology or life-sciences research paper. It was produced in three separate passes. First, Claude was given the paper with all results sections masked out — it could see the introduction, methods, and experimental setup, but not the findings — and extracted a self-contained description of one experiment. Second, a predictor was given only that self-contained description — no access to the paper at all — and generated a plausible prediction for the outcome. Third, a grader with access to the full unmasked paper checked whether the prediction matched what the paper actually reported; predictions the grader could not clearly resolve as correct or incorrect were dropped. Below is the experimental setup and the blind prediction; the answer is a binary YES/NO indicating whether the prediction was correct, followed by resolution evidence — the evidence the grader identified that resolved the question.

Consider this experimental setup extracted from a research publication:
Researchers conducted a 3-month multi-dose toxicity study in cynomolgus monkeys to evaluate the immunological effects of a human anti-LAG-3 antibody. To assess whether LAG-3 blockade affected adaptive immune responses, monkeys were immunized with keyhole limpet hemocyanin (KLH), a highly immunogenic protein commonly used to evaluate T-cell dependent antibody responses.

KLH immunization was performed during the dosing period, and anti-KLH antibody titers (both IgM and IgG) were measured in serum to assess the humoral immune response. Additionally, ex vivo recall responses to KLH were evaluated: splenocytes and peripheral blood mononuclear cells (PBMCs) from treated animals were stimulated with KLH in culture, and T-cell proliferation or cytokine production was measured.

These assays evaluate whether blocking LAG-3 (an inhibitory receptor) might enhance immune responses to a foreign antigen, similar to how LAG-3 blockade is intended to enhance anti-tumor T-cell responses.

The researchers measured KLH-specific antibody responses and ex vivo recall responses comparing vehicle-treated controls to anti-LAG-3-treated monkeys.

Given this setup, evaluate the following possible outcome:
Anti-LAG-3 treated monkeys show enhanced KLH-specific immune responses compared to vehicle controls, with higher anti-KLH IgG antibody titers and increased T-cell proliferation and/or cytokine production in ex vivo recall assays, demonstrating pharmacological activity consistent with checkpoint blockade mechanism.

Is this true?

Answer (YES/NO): NO